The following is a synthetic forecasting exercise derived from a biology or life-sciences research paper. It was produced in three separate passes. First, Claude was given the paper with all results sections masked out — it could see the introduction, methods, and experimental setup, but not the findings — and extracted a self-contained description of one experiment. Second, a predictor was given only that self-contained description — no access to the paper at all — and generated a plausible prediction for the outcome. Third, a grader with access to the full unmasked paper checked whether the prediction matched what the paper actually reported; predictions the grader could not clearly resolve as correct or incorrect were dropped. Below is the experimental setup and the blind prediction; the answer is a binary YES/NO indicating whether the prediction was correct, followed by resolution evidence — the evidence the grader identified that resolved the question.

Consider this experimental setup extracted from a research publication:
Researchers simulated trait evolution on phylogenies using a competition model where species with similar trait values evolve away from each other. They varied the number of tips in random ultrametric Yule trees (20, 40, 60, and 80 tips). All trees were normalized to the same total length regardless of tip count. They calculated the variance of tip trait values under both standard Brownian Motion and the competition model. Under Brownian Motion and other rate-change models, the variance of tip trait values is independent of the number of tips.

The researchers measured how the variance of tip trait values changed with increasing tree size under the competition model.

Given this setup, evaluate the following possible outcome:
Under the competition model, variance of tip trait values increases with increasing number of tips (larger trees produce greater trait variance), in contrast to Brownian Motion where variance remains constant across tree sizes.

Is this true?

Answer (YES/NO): YES